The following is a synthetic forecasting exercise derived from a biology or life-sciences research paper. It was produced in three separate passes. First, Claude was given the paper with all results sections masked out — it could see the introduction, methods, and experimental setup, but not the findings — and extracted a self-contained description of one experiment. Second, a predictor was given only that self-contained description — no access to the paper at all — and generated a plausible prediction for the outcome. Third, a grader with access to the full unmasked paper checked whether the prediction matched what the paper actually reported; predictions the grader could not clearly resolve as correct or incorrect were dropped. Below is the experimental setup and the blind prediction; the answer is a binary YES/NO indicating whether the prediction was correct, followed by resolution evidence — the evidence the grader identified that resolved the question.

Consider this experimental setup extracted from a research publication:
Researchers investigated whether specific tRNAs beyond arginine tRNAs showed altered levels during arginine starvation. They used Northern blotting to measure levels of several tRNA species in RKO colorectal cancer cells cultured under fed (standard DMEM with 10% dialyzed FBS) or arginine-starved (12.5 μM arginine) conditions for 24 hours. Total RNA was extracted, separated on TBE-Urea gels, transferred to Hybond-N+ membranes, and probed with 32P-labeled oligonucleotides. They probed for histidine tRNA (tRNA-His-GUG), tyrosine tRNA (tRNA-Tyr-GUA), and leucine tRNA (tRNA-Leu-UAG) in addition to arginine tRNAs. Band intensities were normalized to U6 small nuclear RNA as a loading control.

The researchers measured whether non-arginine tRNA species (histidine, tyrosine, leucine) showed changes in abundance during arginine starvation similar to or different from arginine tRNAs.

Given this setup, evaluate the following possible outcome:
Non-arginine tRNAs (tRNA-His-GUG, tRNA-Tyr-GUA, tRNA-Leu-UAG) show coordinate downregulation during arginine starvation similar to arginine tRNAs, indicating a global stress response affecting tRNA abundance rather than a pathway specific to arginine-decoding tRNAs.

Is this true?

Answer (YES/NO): NO